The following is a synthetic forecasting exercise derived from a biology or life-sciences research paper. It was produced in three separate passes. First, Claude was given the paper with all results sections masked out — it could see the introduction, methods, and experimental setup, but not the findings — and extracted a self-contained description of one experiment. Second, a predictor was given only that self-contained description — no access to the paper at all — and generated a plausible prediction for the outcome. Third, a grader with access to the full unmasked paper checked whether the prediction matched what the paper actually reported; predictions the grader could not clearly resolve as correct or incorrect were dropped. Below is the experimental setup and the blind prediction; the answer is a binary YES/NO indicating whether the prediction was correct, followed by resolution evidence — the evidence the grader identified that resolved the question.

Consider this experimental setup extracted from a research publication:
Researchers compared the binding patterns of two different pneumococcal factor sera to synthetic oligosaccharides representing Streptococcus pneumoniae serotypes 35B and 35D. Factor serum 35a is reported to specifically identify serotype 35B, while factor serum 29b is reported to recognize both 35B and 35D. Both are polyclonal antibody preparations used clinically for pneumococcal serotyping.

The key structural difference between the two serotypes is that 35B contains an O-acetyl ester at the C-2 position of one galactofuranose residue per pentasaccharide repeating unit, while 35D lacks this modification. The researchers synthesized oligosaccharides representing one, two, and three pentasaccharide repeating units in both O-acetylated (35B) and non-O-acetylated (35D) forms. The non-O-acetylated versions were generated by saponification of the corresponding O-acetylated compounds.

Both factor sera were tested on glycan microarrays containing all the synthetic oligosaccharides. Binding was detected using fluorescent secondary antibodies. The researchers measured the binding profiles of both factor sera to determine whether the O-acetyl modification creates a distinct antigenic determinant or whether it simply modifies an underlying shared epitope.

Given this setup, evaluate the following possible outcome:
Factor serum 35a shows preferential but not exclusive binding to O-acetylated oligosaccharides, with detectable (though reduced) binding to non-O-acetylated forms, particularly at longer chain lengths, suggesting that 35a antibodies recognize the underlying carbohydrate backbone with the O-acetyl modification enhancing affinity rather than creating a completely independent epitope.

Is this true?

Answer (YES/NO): NO